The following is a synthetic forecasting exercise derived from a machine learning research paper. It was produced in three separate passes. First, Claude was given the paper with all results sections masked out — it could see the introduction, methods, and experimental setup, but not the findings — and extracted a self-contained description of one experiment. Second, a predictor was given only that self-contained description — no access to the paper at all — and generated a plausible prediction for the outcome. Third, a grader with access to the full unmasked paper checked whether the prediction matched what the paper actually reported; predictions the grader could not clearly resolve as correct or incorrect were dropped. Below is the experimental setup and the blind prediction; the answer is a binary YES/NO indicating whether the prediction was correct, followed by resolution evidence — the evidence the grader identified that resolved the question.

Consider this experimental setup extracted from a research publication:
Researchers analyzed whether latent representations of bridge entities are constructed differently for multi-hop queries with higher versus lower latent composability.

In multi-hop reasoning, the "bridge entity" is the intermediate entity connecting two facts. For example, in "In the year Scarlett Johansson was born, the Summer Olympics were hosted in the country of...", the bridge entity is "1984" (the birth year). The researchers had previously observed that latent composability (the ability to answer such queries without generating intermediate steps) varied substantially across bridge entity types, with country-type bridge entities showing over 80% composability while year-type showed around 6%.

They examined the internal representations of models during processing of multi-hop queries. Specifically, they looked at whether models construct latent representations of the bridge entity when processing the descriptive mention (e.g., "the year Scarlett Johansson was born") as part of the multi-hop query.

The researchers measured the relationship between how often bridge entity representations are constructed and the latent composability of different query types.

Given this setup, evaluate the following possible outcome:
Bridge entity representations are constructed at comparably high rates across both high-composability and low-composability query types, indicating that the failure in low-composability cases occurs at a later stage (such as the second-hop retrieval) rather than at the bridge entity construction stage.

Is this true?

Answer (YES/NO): NO